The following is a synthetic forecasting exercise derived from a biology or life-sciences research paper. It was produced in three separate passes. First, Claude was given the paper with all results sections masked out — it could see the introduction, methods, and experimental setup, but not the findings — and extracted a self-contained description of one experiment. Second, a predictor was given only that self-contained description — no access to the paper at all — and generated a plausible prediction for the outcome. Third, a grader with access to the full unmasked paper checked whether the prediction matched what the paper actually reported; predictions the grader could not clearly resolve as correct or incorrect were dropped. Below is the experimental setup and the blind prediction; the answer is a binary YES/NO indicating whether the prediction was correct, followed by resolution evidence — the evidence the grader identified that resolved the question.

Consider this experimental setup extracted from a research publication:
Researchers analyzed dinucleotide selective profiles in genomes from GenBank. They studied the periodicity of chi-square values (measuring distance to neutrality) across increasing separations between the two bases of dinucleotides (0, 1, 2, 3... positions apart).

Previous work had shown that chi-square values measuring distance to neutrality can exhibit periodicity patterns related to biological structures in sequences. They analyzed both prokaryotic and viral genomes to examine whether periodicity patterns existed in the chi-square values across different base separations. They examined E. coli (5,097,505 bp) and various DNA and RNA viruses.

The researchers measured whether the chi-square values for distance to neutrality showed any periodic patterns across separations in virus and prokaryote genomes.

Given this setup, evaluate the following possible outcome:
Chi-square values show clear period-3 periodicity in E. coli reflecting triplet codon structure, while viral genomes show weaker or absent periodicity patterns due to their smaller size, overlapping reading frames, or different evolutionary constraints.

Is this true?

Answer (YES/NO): NO